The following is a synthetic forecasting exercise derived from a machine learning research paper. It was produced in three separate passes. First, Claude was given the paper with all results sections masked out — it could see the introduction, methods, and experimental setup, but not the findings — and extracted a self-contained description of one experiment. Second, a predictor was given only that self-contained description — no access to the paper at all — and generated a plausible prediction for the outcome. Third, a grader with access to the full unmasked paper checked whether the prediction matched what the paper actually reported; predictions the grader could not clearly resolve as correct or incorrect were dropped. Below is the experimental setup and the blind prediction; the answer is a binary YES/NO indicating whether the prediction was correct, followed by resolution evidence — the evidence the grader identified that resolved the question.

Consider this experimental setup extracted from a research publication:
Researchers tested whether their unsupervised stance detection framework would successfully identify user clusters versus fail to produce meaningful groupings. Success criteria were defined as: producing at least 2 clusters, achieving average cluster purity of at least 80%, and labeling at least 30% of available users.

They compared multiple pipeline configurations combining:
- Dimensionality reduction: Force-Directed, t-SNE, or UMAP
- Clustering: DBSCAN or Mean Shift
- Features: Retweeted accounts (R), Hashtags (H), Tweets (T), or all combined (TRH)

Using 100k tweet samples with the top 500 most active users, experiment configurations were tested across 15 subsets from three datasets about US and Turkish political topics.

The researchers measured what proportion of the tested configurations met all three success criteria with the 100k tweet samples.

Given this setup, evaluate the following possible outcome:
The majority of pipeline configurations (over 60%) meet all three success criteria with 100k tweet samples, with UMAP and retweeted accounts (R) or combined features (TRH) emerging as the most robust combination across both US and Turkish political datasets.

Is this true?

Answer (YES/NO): NO